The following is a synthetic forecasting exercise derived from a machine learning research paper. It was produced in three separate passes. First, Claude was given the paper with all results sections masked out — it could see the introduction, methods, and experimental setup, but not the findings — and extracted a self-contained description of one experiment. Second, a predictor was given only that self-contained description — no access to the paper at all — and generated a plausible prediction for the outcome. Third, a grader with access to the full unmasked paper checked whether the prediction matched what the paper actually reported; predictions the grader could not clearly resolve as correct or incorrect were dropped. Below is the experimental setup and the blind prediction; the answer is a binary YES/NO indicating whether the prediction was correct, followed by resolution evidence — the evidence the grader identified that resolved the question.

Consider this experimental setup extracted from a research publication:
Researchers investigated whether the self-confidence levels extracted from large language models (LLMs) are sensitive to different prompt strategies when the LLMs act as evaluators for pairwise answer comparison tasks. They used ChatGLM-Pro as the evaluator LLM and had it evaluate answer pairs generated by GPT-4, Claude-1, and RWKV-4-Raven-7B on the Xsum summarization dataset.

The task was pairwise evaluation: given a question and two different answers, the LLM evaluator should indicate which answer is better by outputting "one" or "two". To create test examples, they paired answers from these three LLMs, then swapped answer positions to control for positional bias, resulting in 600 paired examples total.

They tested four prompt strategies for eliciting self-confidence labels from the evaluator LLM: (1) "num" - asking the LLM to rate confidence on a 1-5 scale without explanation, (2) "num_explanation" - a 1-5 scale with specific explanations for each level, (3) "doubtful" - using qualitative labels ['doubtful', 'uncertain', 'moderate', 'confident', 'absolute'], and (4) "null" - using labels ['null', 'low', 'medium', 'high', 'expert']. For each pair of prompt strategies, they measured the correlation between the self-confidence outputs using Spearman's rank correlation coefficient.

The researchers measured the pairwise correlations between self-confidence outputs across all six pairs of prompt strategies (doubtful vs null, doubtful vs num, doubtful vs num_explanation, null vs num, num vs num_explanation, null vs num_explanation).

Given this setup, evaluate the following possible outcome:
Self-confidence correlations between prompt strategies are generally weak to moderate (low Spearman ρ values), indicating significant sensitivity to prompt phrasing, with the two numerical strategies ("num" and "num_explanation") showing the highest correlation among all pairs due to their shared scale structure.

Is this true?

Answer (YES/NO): NO